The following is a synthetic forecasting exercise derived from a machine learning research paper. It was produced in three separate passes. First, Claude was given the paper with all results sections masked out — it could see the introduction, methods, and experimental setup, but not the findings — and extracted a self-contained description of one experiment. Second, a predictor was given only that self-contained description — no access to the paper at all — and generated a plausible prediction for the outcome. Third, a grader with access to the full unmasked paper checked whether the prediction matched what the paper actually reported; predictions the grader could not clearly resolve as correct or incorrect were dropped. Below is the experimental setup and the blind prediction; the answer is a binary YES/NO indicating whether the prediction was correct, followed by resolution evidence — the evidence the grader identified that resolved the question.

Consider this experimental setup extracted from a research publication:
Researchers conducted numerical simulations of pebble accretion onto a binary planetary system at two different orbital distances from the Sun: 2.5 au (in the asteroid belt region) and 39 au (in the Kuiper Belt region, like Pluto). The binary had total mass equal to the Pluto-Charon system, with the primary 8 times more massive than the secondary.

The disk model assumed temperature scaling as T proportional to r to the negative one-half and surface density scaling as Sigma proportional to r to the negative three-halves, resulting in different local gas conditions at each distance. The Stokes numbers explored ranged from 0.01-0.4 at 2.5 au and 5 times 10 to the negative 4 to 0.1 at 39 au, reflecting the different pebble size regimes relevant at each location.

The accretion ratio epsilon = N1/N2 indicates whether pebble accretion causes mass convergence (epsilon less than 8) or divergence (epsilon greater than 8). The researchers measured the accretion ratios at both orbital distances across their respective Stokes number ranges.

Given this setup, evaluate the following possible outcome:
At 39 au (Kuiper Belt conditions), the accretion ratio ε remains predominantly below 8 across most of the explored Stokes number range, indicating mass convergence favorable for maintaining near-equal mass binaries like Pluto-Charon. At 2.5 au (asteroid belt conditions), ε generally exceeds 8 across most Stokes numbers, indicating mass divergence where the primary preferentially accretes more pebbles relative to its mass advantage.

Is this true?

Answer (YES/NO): NO